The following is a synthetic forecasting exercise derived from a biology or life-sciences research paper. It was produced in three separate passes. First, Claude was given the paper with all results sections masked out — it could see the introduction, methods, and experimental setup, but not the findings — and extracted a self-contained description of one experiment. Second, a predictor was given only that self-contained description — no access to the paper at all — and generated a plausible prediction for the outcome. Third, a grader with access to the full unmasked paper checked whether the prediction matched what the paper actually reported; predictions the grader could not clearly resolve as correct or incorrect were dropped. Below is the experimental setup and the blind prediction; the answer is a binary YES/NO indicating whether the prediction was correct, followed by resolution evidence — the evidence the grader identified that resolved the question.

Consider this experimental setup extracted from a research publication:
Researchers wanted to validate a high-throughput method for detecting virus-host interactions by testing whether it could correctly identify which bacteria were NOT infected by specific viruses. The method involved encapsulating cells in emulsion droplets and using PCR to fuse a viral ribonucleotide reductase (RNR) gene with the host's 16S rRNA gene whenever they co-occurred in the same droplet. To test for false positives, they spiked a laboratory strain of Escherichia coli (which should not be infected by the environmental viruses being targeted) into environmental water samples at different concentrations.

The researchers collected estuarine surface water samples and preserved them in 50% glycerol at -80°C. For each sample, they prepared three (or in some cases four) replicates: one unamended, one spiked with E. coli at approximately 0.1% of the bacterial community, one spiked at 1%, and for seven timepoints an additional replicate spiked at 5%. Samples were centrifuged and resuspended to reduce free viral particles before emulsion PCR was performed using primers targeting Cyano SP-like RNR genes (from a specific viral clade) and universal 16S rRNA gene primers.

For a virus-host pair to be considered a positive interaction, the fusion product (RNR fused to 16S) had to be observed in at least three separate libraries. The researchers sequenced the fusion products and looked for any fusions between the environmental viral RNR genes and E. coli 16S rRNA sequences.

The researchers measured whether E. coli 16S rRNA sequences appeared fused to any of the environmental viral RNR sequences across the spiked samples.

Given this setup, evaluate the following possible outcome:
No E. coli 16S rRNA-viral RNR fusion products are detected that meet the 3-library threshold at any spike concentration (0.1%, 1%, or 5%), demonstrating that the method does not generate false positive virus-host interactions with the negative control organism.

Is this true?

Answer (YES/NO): NO